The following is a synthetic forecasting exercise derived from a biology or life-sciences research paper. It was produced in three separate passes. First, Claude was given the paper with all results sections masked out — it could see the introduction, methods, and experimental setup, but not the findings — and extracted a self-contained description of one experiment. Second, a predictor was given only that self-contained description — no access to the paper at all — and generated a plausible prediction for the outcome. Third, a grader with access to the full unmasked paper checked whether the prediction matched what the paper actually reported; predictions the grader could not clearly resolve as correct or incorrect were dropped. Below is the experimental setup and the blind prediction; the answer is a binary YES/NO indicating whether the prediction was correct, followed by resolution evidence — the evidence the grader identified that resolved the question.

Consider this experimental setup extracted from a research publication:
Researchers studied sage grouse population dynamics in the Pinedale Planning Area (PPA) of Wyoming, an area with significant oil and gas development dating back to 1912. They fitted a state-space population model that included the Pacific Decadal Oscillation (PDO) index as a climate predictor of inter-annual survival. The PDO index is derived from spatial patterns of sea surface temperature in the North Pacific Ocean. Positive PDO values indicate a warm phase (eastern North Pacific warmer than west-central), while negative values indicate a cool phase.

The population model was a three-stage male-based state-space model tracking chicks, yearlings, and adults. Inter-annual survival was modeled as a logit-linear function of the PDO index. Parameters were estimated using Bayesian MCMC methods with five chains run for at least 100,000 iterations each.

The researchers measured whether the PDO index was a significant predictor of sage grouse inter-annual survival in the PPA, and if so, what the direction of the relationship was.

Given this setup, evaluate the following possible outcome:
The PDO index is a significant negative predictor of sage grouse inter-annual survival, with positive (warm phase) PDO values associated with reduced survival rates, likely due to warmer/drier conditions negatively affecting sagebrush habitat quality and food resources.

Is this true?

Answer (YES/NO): NO